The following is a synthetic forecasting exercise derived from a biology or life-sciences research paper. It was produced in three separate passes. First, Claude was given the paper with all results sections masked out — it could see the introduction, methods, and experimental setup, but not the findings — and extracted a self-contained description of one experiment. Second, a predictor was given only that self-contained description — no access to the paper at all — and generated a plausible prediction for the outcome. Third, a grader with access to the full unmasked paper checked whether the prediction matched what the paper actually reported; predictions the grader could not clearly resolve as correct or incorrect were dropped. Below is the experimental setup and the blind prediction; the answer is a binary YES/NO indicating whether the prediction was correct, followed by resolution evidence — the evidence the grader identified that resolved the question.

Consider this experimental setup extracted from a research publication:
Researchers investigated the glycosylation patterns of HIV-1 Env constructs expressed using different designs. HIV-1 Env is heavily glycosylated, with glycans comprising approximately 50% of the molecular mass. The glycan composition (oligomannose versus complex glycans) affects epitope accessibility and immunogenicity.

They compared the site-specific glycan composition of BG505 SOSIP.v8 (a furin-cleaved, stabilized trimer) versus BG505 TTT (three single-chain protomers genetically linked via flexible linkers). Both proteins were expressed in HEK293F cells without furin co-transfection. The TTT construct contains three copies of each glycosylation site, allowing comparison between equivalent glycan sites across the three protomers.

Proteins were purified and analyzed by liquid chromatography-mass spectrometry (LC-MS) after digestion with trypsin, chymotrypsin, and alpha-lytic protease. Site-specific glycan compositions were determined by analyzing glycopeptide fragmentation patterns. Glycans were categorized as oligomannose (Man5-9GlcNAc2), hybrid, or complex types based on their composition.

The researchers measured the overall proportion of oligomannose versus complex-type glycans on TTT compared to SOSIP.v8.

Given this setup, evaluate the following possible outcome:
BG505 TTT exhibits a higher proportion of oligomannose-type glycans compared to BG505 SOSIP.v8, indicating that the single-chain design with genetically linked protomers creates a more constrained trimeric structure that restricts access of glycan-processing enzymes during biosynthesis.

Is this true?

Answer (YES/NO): NO